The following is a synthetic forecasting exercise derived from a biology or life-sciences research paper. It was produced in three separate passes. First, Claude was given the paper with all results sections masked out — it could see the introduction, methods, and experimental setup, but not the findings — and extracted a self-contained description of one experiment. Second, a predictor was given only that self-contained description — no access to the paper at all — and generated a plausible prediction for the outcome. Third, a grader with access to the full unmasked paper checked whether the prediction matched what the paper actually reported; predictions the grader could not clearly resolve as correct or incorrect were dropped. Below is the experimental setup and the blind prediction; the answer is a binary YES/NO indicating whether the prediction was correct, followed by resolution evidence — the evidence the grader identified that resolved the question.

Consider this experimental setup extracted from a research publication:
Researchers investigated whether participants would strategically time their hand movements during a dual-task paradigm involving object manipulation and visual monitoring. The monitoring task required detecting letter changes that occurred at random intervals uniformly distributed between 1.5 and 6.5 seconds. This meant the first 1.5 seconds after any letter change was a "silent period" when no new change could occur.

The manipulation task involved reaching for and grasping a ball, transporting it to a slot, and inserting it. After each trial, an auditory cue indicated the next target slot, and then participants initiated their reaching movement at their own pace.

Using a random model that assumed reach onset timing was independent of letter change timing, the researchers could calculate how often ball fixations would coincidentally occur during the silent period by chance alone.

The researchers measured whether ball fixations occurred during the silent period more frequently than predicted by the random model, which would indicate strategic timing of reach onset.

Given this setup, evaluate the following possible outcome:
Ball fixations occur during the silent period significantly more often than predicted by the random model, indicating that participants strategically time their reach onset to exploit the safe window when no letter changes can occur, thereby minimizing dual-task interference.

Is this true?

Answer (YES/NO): YES